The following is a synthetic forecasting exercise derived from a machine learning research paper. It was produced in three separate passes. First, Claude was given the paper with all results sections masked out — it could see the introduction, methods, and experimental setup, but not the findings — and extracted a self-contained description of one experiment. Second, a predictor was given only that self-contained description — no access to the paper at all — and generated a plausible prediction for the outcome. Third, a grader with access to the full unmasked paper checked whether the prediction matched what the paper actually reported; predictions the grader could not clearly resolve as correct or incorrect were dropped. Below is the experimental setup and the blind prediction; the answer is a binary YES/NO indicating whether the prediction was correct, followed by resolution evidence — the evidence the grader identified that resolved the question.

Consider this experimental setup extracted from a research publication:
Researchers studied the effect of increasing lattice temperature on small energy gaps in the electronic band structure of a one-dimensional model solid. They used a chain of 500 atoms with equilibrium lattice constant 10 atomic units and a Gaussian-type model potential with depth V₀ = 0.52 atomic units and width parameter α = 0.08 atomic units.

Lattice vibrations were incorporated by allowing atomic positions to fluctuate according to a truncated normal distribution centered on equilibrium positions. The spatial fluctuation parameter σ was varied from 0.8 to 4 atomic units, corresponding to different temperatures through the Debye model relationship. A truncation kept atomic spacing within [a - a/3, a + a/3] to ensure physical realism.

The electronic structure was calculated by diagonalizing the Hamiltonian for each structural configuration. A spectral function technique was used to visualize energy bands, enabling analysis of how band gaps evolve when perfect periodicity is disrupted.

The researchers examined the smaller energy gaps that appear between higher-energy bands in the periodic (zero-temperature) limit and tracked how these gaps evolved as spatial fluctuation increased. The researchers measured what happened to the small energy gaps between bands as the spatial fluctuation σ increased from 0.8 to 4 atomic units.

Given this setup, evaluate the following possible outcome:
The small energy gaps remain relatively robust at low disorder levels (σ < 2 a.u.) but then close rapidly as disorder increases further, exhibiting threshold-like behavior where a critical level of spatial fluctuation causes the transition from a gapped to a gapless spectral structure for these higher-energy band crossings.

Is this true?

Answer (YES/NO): NO